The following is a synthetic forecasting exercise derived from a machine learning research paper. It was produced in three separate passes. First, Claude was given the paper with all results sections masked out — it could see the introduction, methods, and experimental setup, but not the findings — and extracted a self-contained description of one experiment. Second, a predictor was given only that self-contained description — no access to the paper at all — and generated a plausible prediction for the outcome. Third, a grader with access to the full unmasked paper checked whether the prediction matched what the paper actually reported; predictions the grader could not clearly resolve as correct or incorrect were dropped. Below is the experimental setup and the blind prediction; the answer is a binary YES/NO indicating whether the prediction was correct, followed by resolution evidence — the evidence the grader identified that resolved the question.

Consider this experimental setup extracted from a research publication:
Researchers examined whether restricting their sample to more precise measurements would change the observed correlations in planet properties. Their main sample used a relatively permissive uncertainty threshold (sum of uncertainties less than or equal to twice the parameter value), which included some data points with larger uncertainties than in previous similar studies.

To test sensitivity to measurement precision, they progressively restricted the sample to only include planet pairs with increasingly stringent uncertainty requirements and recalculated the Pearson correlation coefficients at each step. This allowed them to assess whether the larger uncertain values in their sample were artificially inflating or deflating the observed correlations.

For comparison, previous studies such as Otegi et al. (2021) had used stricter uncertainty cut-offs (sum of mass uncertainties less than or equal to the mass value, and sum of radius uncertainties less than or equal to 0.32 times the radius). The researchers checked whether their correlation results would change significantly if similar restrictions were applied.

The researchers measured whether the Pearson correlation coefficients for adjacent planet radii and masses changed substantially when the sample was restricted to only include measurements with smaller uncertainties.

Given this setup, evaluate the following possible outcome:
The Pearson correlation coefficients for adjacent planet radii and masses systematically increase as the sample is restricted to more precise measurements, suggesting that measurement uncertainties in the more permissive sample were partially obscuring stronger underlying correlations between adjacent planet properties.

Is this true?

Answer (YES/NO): NO